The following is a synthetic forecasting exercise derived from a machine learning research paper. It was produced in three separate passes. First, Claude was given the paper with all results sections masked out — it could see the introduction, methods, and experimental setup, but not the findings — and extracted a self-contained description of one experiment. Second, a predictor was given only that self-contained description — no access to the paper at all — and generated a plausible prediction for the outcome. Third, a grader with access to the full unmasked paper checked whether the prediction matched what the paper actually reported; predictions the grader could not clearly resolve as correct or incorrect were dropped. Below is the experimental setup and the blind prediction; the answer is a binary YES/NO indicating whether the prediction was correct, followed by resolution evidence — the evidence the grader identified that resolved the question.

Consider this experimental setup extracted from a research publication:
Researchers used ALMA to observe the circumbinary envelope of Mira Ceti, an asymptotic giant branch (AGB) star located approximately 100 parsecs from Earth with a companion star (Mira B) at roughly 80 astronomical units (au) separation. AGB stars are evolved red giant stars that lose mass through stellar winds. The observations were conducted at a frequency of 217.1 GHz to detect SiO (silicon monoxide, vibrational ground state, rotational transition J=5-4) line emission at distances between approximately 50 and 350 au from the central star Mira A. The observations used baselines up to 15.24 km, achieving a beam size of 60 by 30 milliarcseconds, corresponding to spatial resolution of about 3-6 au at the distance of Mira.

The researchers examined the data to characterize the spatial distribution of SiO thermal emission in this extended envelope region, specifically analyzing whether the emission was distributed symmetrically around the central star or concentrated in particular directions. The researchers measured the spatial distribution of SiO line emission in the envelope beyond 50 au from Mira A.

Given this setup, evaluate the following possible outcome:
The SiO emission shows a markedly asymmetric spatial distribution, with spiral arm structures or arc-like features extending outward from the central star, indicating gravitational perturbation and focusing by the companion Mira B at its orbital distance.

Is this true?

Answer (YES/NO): NO